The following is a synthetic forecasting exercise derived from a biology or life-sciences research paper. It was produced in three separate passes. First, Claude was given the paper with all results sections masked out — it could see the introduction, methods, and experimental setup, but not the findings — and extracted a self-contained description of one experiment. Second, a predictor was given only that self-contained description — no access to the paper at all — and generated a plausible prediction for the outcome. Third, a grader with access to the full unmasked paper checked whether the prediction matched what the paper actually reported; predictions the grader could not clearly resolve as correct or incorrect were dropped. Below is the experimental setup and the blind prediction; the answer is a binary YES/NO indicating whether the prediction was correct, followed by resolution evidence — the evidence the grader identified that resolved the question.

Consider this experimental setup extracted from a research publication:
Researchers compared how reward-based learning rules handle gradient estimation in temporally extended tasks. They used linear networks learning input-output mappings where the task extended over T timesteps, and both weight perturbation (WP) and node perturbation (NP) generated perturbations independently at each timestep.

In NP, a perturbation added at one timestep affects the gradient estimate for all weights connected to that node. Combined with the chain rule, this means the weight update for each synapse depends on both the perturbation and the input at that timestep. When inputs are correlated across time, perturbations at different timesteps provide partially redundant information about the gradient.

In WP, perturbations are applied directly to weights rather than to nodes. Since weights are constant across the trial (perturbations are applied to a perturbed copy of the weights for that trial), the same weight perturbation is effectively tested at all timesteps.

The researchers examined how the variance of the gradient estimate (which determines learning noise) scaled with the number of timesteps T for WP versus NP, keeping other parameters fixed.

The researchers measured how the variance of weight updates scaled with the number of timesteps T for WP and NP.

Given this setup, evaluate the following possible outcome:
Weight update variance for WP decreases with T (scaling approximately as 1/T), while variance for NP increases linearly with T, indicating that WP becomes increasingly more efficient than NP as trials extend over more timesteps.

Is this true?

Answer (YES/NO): NO